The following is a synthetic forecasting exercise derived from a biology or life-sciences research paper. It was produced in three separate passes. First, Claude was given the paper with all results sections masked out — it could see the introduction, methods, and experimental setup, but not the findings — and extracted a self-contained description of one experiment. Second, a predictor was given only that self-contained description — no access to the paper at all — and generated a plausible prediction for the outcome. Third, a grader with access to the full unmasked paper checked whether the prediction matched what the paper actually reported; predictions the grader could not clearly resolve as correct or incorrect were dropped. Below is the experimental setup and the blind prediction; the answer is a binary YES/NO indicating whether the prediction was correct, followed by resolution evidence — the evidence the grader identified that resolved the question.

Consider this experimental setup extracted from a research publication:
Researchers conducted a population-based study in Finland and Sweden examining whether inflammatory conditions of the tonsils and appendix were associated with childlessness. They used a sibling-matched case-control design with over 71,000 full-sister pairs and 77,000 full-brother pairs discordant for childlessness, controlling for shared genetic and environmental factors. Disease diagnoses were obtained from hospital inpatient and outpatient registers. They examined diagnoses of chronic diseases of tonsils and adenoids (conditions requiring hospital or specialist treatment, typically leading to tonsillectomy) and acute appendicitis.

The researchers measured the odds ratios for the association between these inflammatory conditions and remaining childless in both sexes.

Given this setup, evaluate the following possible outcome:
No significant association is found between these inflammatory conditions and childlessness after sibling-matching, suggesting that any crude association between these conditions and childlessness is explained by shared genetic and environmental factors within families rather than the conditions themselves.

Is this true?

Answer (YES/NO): NO